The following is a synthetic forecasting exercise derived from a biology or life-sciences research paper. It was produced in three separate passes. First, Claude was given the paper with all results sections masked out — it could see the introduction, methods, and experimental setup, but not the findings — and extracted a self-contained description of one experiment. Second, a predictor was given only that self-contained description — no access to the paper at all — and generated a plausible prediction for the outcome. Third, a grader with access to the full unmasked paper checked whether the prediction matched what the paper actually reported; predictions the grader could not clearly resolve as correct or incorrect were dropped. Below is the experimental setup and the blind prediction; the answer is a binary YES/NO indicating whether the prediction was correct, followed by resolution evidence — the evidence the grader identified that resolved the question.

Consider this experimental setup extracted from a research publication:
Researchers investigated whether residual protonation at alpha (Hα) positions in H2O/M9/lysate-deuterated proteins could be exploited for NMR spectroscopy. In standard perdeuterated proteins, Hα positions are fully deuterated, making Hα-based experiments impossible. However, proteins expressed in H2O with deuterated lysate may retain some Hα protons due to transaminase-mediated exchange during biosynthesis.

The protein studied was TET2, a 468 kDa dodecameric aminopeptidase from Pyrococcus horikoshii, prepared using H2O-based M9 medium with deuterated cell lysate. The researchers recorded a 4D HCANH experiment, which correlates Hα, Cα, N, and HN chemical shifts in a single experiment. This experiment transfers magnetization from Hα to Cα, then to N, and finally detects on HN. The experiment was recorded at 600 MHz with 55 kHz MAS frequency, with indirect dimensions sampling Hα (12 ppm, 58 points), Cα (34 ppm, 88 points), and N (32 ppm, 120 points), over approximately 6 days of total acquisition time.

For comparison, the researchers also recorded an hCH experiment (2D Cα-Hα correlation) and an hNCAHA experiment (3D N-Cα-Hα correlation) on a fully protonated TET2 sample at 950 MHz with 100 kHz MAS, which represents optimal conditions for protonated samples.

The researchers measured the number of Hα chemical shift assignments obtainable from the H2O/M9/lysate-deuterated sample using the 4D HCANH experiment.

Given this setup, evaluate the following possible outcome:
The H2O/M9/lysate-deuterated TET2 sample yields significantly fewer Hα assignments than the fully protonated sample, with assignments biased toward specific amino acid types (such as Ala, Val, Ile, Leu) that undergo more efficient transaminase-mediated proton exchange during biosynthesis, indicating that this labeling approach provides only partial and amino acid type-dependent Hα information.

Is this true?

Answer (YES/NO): NO